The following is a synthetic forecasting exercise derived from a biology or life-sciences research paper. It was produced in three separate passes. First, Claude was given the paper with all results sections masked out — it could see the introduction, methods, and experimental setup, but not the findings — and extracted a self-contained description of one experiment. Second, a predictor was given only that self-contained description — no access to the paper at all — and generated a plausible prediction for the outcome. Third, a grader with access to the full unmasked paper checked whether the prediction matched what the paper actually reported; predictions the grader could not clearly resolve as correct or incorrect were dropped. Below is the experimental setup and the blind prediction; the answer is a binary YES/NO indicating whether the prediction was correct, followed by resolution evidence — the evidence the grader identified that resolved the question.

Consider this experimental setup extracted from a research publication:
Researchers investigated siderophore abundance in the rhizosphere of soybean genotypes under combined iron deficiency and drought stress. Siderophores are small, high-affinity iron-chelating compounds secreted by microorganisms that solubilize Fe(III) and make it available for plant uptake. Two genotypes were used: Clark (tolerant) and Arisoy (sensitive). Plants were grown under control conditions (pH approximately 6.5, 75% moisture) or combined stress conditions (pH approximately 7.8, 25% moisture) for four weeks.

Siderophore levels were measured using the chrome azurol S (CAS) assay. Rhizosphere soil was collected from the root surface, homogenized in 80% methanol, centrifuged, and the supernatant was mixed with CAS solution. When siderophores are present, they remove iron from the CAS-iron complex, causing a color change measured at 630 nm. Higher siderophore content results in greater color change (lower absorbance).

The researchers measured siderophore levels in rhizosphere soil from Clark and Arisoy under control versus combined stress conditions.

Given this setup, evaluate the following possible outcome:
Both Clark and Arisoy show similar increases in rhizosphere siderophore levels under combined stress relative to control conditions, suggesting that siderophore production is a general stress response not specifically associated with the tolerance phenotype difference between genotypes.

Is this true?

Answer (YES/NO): NO